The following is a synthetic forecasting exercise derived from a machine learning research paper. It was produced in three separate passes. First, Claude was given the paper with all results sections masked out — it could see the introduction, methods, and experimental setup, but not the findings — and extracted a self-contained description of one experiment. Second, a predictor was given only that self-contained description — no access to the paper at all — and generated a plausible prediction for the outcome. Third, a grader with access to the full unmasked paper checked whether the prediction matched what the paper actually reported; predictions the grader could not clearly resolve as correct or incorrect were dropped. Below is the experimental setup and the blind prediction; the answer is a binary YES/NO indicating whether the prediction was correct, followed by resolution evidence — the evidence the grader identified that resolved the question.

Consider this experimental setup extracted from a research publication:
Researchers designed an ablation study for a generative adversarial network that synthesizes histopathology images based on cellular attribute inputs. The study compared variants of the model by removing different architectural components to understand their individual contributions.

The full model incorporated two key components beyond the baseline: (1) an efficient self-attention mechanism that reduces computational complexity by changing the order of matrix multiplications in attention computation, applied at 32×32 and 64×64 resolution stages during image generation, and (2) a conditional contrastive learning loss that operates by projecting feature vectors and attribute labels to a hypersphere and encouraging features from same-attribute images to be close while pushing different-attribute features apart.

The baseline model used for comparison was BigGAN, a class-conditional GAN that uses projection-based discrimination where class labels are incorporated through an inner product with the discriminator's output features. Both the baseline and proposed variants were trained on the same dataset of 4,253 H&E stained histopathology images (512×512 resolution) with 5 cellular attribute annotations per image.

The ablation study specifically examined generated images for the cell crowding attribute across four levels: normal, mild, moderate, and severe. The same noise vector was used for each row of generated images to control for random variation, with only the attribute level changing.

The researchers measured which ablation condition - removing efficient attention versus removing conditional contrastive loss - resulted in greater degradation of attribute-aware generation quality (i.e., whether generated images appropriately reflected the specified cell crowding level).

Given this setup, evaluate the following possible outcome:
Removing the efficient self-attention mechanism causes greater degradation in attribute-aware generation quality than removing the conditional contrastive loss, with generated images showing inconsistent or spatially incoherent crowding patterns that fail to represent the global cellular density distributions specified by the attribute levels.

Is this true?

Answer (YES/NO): NO